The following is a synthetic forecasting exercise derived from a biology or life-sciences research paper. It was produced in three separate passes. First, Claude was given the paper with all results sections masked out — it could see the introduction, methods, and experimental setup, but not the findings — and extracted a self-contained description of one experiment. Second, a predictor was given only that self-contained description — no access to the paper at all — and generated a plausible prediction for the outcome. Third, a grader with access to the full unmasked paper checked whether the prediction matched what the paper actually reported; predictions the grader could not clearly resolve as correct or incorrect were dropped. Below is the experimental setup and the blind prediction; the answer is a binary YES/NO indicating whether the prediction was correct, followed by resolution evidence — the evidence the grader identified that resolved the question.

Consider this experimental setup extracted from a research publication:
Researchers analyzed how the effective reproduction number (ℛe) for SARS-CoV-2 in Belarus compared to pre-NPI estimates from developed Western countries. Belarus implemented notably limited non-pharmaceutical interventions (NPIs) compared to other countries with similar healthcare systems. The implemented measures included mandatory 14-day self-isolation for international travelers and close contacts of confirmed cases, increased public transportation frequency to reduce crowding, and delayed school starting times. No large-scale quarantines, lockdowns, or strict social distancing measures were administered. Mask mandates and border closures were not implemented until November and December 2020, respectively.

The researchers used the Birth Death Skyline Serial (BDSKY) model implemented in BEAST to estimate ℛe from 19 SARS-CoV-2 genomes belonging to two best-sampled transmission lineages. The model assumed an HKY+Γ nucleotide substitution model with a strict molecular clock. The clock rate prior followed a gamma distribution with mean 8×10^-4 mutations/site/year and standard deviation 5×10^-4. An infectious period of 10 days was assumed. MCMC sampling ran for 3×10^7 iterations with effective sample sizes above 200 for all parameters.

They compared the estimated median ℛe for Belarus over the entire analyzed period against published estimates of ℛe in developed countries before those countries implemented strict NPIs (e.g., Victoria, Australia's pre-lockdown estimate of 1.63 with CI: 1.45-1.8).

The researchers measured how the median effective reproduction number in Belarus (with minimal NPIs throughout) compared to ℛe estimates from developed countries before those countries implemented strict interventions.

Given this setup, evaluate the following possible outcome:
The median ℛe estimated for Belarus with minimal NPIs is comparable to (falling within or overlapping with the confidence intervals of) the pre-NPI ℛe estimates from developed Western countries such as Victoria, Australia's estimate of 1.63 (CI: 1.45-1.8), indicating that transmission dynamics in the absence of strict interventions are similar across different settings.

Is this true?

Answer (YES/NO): YES